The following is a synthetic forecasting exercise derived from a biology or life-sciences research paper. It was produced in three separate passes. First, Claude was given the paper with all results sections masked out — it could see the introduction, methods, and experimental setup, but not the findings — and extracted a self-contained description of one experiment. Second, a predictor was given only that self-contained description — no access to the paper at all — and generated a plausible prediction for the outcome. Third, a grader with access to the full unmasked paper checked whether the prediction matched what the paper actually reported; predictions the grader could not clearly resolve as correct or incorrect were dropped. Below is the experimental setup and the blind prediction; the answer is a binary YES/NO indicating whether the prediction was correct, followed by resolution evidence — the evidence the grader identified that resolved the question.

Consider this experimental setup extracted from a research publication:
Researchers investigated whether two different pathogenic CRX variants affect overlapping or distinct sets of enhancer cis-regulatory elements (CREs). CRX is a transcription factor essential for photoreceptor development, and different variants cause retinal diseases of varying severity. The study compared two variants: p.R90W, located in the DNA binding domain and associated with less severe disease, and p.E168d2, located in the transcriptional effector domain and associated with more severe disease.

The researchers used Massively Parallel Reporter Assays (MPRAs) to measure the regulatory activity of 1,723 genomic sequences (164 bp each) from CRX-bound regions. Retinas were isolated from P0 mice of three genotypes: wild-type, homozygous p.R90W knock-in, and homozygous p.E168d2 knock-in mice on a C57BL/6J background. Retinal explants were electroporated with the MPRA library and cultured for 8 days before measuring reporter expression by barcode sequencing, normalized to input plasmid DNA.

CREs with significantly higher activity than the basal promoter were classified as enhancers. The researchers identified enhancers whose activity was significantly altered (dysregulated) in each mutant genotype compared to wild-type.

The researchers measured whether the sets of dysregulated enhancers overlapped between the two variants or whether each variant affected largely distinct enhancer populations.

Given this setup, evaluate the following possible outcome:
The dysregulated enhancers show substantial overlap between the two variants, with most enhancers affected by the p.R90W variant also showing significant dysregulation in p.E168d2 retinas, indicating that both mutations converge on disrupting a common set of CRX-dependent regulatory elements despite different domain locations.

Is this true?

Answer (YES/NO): YES